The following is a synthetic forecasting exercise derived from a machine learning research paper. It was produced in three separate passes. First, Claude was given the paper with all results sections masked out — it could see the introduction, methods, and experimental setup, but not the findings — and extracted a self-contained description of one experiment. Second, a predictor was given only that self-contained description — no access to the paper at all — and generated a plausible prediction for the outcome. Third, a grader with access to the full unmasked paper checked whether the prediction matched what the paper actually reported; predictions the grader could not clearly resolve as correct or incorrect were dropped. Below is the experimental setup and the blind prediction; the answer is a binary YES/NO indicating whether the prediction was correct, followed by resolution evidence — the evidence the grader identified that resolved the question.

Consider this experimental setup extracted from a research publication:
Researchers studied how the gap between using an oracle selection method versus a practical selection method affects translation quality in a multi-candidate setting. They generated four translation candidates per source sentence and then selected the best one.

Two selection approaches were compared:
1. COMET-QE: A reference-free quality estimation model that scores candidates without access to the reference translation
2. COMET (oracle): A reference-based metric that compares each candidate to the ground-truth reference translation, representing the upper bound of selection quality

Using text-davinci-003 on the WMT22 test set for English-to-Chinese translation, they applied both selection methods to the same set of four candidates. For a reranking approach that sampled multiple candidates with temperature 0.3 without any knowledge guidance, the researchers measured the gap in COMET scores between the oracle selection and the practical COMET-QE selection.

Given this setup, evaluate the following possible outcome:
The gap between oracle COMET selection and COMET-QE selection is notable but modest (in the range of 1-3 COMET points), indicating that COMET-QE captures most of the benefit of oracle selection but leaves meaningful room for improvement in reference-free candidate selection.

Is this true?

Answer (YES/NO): NO